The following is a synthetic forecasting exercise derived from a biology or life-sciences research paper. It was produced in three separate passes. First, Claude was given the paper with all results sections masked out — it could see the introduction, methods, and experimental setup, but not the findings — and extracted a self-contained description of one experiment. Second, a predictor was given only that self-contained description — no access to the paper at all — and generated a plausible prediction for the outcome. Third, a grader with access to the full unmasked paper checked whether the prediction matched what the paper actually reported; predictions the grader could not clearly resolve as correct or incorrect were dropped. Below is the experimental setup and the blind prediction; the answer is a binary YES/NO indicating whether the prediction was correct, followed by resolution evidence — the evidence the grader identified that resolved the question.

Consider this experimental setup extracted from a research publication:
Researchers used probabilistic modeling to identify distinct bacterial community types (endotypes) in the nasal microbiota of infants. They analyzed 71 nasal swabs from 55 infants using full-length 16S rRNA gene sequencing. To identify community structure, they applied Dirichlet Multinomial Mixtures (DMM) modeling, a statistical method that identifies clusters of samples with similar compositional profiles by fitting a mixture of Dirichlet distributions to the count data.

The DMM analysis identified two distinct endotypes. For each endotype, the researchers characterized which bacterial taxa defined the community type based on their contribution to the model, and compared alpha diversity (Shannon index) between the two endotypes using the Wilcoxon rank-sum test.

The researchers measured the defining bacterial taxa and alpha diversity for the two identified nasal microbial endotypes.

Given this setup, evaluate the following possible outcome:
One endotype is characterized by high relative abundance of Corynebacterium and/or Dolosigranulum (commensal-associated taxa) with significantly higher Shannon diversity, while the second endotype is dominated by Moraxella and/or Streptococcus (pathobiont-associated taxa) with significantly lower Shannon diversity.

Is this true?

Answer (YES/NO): NO